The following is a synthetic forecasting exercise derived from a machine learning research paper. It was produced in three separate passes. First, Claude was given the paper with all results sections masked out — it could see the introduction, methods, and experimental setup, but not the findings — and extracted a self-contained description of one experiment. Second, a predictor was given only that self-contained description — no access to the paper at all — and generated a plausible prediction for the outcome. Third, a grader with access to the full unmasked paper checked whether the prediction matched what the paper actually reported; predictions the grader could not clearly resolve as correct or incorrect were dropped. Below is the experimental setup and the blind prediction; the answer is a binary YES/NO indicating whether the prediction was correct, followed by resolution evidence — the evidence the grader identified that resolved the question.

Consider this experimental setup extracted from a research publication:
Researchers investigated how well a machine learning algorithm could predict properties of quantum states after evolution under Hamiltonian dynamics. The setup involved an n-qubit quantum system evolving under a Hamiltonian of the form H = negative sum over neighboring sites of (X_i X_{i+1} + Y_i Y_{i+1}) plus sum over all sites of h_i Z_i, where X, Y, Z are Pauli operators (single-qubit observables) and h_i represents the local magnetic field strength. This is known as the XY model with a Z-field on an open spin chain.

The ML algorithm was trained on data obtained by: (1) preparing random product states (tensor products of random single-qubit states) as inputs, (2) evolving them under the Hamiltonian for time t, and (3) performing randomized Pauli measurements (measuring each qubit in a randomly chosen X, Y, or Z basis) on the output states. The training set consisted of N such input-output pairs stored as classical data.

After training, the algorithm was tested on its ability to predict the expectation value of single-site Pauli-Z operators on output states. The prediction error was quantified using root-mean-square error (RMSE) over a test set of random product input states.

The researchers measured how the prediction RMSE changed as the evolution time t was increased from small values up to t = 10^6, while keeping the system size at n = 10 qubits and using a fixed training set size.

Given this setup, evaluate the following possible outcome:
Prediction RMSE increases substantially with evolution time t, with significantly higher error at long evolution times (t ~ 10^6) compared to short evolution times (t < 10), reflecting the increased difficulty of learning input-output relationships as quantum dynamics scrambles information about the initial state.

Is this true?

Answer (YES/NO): NO